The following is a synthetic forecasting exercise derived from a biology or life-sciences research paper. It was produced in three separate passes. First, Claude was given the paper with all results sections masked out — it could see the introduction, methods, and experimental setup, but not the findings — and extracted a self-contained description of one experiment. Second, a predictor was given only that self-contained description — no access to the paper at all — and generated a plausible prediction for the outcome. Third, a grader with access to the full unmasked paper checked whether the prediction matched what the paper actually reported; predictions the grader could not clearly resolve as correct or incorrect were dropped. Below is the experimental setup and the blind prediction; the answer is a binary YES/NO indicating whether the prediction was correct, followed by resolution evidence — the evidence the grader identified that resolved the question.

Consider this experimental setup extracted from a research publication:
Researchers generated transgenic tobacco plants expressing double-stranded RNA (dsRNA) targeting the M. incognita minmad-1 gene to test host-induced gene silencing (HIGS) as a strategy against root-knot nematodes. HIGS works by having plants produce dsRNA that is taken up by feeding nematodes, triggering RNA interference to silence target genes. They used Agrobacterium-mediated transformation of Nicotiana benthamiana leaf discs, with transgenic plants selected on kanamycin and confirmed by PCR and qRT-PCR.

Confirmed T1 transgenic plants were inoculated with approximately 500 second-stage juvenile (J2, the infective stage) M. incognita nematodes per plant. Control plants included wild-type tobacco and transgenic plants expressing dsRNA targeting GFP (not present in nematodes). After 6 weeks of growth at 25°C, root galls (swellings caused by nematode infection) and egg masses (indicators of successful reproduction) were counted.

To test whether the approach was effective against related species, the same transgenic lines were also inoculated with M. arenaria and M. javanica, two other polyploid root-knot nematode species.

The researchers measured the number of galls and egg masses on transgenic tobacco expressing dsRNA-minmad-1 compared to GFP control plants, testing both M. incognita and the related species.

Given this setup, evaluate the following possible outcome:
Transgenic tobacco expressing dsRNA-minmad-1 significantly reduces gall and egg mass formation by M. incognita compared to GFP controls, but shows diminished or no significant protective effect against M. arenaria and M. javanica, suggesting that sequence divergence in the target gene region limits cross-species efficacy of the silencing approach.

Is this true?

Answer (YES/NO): NO